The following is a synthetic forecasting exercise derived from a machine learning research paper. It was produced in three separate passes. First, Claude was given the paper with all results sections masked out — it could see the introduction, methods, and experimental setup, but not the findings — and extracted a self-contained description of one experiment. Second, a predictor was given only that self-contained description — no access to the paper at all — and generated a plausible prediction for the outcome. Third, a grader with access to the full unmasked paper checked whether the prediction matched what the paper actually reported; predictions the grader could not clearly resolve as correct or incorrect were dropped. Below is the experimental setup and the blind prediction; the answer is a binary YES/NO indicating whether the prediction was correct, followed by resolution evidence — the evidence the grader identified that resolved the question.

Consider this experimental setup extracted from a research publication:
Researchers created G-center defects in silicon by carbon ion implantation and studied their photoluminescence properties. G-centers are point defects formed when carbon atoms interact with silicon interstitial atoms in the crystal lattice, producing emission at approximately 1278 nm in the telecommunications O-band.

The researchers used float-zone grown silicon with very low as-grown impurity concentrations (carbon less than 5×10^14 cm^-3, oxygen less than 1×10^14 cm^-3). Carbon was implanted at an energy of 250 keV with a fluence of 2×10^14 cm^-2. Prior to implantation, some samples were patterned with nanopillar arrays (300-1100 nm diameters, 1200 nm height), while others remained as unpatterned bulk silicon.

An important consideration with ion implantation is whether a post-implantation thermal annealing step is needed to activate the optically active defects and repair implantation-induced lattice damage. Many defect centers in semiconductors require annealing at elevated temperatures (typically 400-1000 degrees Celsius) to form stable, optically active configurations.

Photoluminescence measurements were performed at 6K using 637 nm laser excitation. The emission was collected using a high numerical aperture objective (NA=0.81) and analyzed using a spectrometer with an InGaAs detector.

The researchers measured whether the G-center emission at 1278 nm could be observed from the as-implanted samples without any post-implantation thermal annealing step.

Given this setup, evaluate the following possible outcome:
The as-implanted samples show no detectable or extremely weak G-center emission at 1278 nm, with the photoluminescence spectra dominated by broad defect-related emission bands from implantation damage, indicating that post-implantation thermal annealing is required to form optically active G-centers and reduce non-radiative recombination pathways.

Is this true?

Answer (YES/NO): NO